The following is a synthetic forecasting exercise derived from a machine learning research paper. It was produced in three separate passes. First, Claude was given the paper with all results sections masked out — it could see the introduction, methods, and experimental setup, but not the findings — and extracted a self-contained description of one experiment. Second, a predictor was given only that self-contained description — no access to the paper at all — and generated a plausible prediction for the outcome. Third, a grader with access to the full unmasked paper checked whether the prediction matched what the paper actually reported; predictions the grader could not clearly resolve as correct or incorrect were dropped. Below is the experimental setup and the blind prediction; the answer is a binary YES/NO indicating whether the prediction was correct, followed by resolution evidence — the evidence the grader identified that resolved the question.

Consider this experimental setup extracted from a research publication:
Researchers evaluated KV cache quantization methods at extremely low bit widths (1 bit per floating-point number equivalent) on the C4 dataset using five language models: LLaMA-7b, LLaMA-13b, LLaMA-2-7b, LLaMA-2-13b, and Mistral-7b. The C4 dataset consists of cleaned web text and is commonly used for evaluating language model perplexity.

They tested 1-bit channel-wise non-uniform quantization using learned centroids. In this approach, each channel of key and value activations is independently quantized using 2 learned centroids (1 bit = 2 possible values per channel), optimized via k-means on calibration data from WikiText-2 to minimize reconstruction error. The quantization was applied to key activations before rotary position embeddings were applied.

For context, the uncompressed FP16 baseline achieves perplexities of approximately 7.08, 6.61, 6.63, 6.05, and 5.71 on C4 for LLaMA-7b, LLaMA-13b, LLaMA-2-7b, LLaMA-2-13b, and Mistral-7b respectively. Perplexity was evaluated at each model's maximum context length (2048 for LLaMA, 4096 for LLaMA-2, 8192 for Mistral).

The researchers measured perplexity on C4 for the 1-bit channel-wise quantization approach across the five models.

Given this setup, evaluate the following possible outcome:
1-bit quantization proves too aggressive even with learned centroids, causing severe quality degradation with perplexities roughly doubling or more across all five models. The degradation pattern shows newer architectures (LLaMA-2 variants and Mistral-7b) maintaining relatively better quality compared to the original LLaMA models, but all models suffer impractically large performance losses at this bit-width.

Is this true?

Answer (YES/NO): NO